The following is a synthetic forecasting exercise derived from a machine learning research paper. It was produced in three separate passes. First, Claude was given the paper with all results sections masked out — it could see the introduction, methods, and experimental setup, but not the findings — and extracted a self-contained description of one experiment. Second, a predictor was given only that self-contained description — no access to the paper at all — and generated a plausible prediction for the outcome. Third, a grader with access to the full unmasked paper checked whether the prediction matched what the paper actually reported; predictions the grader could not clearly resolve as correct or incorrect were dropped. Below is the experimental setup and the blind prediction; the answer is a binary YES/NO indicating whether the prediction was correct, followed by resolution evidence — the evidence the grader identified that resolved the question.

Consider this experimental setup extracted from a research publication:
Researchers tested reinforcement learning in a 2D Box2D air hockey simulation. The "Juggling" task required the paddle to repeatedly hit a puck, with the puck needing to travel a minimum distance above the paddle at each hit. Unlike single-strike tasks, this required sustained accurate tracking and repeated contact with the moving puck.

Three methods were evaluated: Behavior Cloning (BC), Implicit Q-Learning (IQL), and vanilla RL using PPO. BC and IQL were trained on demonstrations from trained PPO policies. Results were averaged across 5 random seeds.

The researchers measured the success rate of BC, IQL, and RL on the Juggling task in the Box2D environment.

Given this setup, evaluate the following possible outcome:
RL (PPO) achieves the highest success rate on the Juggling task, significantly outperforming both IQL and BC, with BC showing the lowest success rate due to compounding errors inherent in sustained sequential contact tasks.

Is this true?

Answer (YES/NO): NO